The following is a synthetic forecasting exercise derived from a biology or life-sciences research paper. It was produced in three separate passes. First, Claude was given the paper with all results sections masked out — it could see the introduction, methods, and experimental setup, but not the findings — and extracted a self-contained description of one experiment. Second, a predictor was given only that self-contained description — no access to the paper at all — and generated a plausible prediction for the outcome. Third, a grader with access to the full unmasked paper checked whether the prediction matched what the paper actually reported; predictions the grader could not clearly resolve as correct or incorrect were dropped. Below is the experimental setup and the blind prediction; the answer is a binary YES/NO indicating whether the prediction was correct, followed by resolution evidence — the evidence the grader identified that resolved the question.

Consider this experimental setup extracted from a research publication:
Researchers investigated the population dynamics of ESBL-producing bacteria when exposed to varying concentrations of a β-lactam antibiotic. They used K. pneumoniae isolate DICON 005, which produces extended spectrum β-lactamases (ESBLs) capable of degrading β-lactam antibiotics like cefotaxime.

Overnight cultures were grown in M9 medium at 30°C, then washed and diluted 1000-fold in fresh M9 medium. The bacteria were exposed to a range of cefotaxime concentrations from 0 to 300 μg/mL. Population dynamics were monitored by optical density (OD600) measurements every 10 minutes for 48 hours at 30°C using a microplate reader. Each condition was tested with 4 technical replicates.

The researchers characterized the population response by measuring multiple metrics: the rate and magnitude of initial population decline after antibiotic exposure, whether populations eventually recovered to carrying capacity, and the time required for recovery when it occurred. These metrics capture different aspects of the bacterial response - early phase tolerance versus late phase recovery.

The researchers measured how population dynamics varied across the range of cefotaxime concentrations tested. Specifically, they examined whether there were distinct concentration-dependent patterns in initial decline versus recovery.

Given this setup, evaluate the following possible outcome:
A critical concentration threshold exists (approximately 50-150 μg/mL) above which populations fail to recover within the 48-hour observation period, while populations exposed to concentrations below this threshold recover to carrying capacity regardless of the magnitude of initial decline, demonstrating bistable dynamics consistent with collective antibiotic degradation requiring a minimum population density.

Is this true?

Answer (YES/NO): NO